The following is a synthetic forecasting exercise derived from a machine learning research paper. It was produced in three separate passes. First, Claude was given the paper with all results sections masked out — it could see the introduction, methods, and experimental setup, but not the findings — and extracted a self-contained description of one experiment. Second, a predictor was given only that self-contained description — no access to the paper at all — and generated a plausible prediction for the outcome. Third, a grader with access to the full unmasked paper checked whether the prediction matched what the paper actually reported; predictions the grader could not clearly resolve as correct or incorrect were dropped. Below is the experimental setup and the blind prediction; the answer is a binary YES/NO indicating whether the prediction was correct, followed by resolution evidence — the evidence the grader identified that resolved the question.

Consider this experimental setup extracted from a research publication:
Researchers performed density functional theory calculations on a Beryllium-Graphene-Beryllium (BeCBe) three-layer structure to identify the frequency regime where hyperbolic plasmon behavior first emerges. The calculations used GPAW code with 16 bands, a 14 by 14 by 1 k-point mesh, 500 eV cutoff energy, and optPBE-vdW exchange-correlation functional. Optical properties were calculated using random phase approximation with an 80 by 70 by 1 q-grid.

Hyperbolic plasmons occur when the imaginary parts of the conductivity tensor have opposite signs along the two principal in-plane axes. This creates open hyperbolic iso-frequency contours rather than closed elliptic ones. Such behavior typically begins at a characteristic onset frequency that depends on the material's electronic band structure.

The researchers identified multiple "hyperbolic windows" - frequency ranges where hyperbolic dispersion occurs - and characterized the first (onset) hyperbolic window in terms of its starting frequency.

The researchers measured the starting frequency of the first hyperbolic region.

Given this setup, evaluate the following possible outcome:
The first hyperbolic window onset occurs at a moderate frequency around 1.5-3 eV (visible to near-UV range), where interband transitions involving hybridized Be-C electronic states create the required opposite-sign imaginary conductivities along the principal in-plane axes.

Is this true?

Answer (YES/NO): NO